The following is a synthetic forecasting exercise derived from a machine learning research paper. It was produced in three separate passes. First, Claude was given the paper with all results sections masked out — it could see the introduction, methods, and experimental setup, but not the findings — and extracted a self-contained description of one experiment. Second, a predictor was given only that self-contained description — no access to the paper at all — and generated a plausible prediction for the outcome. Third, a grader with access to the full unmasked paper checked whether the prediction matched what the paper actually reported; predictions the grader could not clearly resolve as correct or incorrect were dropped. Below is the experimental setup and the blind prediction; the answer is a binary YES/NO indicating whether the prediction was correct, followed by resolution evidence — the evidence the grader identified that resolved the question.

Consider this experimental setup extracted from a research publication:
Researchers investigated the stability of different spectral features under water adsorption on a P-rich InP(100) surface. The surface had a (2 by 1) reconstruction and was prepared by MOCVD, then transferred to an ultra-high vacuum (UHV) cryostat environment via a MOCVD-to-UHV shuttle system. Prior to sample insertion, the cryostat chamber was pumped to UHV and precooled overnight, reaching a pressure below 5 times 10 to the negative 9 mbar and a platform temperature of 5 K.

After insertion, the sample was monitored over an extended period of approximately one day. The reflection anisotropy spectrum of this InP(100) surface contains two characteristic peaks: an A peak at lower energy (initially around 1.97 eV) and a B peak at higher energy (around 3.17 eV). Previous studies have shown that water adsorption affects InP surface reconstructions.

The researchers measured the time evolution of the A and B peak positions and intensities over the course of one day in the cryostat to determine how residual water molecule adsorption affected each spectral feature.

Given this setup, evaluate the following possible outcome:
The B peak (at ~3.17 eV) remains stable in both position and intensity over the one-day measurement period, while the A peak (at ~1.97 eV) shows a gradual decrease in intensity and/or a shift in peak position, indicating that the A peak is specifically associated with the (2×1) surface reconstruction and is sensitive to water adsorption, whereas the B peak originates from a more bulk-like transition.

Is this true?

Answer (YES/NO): NO